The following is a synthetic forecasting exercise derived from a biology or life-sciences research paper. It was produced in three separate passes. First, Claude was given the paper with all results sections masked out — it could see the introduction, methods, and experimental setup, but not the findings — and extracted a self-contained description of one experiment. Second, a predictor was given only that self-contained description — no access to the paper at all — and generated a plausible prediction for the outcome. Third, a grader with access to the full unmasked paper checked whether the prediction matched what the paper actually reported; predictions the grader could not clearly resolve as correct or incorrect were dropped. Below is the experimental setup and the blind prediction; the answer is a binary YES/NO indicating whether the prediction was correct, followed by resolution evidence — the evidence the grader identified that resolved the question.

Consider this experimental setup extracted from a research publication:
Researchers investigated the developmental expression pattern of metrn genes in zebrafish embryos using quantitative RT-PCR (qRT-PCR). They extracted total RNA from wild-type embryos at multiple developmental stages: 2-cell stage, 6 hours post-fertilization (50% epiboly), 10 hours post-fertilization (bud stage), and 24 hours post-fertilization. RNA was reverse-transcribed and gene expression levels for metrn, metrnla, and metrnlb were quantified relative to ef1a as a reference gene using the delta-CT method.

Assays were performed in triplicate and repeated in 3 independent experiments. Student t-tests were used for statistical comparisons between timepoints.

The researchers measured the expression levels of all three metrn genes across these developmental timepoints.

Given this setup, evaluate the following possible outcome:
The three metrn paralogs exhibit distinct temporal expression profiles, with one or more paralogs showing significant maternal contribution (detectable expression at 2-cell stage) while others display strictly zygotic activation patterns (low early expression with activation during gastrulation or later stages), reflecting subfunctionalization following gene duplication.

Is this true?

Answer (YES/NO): YES